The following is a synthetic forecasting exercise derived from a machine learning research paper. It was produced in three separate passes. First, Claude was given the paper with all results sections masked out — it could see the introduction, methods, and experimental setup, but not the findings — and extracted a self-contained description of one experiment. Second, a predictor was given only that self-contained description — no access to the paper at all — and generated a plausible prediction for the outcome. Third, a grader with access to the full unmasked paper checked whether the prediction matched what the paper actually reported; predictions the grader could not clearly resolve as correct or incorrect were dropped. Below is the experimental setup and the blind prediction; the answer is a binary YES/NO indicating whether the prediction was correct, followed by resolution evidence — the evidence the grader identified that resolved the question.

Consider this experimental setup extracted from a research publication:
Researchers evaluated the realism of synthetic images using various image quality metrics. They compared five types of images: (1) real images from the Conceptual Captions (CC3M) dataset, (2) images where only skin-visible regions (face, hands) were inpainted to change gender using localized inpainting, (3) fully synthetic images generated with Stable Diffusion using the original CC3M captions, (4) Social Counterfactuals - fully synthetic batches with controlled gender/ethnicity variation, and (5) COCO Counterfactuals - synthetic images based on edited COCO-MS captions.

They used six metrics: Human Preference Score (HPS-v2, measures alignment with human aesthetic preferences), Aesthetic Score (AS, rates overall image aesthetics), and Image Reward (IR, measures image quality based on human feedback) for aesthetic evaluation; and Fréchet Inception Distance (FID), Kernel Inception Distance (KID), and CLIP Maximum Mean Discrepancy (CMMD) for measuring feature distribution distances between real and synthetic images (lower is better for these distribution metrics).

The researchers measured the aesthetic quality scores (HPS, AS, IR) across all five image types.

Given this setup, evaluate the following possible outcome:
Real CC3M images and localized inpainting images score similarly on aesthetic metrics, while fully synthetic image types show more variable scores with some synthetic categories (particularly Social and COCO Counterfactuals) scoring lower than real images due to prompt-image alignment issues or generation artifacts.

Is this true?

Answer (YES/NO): NO